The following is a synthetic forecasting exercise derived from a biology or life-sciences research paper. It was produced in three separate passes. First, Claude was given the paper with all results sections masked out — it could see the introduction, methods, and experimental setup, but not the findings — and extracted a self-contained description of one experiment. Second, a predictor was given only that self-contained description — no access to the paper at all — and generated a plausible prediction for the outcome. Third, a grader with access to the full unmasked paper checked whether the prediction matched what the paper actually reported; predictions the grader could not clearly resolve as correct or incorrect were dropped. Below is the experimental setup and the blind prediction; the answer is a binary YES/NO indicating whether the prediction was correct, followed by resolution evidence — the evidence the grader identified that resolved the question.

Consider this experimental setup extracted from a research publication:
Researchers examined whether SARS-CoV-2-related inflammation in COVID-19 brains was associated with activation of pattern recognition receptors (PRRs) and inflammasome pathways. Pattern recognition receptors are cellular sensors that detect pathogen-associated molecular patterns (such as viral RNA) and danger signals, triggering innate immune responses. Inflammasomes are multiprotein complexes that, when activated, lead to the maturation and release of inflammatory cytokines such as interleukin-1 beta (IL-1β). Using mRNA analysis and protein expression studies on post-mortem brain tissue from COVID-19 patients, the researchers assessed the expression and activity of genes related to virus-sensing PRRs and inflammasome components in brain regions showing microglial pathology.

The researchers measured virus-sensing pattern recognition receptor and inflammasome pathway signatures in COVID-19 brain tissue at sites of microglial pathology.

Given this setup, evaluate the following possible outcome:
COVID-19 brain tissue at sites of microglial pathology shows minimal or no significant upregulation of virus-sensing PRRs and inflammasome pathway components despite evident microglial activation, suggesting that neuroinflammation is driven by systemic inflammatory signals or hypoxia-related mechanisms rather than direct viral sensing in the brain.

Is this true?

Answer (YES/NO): NO